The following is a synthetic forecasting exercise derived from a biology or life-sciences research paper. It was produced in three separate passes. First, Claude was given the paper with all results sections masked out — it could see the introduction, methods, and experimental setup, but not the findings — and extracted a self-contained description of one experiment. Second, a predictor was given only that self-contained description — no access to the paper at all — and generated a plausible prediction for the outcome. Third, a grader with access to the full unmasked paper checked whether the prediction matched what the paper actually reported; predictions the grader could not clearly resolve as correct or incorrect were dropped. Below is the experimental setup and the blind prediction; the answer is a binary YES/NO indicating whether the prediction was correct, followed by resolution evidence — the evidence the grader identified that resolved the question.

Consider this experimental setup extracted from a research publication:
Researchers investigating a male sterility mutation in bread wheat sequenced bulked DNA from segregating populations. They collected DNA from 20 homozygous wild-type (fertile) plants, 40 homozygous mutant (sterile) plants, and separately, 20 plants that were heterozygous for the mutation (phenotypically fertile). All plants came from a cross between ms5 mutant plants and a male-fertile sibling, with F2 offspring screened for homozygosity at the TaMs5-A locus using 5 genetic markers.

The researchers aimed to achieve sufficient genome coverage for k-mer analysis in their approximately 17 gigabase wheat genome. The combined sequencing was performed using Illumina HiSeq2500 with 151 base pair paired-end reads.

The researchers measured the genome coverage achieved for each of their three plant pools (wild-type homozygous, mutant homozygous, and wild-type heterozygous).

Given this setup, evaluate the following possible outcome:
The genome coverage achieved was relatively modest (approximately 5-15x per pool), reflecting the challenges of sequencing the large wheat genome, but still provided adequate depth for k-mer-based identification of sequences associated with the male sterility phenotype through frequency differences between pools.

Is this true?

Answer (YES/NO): NO